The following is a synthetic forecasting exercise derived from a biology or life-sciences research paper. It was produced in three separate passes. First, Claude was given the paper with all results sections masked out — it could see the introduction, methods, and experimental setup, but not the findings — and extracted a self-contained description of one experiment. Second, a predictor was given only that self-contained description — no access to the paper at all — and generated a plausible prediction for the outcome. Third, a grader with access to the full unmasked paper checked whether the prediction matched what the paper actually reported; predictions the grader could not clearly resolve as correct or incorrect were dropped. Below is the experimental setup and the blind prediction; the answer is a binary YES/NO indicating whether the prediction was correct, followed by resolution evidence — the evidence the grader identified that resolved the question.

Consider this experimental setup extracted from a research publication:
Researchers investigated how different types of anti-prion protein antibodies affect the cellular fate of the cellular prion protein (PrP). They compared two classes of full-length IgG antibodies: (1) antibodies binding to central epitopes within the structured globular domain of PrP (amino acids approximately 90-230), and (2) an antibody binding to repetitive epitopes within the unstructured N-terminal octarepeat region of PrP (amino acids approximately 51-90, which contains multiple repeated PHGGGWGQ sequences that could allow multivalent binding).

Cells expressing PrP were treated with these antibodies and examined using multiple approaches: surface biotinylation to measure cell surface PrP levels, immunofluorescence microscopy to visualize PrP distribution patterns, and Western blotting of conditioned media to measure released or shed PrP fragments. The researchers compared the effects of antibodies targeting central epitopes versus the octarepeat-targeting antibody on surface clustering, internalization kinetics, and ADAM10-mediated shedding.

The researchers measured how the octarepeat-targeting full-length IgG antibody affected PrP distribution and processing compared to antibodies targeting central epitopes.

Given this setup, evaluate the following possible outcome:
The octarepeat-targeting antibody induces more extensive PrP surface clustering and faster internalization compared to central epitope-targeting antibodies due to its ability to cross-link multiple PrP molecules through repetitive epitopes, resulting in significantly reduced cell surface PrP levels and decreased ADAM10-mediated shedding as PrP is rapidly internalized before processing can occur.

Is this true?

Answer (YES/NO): YES